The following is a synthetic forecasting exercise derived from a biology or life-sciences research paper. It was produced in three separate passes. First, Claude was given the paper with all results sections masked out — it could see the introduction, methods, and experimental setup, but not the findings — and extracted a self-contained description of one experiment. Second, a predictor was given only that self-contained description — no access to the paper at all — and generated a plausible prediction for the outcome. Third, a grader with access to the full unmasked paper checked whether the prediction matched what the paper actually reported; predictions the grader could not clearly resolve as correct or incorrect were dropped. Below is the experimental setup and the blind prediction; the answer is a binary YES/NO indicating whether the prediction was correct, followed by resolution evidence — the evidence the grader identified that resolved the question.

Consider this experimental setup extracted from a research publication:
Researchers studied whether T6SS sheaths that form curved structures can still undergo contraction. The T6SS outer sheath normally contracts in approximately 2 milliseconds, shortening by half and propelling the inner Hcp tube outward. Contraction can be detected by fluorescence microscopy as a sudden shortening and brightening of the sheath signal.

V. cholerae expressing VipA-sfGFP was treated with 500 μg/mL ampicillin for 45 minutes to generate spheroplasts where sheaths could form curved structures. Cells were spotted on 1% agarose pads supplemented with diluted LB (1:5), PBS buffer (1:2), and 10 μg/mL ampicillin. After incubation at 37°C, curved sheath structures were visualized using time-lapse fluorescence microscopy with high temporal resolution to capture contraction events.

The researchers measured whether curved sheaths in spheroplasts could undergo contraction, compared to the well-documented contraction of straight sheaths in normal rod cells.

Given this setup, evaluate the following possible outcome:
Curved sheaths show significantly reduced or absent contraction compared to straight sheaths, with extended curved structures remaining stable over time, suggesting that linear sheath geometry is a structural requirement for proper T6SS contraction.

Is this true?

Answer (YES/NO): NO